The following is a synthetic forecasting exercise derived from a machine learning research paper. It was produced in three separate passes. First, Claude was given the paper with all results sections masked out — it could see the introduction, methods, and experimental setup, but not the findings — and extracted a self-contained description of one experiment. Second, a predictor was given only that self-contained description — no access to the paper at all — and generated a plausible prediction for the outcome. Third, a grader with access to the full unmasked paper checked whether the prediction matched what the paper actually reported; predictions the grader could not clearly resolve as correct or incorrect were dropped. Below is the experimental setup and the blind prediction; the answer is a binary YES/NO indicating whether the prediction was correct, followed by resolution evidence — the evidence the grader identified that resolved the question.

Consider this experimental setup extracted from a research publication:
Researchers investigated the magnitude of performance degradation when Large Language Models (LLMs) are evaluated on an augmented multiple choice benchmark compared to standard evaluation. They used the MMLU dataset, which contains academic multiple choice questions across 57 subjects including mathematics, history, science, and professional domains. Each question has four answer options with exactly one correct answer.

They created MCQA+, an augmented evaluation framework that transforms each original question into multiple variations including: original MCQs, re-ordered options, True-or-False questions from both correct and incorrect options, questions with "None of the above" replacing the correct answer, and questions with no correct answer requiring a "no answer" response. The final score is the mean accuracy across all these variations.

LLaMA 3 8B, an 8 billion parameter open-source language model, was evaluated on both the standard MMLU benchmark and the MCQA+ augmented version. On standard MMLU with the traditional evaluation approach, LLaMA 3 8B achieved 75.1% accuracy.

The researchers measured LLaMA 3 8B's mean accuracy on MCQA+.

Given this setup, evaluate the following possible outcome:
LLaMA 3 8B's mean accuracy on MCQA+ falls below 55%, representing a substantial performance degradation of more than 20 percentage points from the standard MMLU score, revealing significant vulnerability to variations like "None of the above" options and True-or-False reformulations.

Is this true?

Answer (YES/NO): NO